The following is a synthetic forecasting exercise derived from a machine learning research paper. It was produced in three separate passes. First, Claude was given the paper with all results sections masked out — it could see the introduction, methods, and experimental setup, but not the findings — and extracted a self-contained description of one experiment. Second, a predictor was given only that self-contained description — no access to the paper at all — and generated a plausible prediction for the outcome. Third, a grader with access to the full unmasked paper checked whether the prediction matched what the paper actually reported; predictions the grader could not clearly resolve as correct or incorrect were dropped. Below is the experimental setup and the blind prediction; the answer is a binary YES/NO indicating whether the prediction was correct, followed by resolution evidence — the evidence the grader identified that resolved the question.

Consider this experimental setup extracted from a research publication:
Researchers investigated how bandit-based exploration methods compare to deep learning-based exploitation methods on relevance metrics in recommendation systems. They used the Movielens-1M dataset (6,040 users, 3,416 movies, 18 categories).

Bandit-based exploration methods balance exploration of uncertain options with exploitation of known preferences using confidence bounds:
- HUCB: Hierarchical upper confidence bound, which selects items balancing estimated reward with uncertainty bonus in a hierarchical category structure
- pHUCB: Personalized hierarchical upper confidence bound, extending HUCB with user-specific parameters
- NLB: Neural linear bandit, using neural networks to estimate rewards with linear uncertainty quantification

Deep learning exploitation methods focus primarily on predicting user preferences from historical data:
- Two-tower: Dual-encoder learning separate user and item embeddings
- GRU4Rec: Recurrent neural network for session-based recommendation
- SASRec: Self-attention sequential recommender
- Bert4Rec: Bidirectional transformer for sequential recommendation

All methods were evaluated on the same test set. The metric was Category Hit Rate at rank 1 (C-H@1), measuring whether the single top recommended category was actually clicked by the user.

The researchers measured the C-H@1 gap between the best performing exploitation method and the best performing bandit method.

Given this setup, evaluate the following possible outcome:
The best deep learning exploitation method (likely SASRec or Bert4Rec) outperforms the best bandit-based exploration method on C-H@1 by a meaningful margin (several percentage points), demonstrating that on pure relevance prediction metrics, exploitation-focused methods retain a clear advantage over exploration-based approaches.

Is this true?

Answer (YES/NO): YES